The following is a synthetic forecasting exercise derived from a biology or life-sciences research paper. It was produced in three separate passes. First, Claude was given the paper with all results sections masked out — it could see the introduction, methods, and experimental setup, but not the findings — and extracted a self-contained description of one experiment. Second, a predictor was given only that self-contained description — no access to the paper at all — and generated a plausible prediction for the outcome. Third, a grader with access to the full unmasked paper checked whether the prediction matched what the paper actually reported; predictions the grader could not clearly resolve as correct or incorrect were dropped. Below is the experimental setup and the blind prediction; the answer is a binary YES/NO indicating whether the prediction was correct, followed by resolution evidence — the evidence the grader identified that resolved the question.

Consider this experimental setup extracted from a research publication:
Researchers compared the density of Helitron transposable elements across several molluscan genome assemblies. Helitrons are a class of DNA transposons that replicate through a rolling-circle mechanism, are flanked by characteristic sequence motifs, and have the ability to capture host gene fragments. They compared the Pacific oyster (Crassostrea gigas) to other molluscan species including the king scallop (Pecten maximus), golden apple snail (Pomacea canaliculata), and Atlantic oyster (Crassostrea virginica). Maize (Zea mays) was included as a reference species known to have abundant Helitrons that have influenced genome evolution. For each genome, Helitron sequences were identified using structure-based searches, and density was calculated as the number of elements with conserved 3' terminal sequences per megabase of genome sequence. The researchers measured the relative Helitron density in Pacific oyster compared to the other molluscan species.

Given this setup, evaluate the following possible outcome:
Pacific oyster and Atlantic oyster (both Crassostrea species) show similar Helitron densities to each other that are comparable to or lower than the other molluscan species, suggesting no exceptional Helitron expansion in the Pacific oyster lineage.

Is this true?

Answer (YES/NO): NO